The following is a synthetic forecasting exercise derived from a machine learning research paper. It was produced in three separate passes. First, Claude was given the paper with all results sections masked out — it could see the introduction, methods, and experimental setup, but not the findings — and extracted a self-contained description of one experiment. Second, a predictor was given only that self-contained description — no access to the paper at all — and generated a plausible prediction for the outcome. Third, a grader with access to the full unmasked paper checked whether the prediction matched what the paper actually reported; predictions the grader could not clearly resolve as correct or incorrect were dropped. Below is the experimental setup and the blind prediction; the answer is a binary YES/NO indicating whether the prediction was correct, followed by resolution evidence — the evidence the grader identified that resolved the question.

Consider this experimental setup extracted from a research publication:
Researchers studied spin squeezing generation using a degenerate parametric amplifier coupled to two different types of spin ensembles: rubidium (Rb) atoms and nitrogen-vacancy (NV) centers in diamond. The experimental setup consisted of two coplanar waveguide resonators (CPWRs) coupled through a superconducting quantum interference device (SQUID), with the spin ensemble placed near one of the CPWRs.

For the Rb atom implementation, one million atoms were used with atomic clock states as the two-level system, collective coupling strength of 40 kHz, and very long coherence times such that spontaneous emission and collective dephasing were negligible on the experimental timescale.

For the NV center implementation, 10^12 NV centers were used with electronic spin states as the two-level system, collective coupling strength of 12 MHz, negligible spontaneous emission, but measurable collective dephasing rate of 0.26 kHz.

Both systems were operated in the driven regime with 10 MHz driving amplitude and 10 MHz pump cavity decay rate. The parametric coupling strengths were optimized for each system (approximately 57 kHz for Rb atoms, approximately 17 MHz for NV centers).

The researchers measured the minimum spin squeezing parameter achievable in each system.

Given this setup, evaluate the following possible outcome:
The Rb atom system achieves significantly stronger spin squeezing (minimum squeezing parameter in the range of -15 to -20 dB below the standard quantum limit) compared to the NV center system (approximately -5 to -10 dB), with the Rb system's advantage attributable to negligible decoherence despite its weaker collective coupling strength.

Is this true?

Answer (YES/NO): NO